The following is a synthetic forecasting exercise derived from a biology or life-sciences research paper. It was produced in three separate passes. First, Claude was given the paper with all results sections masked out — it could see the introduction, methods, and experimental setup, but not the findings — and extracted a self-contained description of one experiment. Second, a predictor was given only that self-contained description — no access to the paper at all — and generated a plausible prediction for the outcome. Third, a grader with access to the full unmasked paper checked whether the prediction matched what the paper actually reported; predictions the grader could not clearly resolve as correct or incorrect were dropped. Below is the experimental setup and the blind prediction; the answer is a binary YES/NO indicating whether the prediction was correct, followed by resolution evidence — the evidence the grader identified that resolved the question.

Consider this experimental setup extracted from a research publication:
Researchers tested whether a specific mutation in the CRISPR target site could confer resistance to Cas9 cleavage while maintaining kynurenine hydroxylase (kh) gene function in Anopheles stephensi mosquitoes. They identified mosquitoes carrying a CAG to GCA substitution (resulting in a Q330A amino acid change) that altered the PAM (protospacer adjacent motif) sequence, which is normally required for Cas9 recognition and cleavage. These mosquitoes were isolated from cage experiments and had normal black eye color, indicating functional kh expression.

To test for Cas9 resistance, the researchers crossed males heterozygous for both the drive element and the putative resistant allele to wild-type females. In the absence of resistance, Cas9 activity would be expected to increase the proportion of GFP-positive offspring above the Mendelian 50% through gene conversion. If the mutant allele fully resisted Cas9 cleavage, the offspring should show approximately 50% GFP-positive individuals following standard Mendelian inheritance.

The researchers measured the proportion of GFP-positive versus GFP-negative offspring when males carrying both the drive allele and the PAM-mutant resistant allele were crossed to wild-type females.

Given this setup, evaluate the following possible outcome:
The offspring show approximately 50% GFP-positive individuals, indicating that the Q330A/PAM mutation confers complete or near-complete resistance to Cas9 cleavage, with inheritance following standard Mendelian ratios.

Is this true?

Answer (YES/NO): YES